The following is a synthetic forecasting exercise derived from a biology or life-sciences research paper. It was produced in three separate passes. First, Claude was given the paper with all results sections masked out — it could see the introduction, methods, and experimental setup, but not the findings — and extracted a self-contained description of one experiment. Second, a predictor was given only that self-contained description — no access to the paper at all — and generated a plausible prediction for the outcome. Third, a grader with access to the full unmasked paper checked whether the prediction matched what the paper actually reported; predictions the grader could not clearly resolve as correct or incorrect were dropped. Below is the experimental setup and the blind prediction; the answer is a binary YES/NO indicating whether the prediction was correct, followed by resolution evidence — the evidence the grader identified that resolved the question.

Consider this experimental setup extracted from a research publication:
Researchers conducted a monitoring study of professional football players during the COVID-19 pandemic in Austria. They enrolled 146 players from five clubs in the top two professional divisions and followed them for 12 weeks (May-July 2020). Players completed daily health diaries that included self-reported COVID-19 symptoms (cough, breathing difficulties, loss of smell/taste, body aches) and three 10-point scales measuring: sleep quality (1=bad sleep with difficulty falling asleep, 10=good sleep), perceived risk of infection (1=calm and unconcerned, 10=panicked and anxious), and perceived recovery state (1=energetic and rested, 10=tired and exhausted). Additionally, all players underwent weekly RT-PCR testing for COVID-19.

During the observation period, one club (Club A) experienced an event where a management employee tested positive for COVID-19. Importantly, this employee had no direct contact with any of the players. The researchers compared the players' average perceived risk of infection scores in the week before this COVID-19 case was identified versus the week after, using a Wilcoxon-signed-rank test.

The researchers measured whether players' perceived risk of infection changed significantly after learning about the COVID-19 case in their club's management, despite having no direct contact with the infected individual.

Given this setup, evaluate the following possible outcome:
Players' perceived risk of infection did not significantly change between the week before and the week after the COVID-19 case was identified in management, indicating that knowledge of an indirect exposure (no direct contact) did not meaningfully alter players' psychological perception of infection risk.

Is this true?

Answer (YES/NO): NO